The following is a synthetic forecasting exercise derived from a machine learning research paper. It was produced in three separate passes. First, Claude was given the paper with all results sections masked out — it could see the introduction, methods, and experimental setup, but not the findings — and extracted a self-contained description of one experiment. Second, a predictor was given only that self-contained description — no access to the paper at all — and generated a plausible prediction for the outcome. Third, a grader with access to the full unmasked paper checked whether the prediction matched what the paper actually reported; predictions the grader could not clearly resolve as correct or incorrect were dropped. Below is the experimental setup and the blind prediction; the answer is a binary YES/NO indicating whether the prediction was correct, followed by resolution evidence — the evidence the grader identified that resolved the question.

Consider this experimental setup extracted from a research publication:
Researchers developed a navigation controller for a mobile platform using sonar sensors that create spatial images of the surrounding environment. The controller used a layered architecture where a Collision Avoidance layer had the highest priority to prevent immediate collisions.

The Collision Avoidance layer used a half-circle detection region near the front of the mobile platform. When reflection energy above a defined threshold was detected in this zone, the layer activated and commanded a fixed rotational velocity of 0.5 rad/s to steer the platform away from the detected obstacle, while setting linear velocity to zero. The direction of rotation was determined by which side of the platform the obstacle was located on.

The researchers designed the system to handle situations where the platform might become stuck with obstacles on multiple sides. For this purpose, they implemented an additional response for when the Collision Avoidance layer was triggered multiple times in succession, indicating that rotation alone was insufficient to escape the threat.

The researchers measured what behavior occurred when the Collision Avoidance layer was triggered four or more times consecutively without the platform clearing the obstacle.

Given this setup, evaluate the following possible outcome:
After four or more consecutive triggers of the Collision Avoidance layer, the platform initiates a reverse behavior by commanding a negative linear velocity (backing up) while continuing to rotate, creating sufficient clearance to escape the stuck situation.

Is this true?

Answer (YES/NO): YES